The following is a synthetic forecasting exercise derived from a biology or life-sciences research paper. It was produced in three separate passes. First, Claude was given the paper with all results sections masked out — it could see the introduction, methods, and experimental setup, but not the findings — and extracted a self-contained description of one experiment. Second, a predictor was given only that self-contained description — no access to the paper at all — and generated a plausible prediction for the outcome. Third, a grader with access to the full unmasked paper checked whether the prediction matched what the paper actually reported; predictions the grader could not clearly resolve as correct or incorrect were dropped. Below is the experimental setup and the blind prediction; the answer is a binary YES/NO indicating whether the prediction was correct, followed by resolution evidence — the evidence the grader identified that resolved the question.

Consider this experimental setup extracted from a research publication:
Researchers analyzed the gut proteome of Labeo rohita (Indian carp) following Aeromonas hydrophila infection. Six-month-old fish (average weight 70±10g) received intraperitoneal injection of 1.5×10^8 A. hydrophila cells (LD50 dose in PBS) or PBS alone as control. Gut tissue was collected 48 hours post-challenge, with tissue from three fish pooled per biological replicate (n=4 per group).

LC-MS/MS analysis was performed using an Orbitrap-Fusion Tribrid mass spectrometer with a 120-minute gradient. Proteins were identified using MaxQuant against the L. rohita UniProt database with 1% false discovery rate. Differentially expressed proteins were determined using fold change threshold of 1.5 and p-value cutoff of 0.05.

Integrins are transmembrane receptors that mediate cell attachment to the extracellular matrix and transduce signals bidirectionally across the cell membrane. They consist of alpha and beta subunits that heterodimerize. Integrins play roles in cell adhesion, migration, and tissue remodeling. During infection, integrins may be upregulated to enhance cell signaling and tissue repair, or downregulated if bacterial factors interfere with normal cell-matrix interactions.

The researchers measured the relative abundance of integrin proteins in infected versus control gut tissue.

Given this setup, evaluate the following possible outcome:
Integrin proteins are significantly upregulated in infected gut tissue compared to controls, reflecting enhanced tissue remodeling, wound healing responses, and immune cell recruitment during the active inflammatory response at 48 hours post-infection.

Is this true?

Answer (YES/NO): YES